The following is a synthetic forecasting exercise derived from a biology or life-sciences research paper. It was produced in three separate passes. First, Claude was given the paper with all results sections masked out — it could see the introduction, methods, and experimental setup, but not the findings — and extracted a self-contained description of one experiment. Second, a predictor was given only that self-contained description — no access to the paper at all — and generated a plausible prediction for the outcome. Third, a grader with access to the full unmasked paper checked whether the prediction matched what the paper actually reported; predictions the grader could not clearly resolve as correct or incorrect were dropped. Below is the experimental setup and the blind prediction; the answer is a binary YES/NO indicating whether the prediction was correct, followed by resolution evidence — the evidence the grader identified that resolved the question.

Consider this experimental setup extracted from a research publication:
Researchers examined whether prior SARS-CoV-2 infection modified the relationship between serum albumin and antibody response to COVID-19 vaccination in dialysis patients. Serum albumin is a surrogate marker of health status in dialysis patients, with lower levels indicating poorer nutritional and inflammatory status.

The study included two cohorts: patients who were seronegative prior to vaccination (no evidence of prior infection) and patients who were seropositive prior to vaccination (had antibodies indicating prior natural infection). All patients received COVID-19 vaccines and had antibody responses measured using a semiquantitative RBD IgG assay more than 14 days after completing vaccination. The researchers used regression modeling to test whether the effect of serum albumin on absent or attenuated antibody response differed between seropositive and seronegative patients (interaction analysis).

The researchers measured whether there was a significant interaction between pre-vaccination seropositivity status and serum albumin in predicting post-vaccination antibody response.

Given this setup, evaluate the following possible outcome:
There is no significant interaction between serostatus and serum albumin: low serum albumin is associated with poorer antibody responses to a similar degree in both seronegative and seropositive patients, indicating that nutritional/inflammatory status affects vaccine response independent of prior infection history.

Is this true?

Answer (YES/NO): NO